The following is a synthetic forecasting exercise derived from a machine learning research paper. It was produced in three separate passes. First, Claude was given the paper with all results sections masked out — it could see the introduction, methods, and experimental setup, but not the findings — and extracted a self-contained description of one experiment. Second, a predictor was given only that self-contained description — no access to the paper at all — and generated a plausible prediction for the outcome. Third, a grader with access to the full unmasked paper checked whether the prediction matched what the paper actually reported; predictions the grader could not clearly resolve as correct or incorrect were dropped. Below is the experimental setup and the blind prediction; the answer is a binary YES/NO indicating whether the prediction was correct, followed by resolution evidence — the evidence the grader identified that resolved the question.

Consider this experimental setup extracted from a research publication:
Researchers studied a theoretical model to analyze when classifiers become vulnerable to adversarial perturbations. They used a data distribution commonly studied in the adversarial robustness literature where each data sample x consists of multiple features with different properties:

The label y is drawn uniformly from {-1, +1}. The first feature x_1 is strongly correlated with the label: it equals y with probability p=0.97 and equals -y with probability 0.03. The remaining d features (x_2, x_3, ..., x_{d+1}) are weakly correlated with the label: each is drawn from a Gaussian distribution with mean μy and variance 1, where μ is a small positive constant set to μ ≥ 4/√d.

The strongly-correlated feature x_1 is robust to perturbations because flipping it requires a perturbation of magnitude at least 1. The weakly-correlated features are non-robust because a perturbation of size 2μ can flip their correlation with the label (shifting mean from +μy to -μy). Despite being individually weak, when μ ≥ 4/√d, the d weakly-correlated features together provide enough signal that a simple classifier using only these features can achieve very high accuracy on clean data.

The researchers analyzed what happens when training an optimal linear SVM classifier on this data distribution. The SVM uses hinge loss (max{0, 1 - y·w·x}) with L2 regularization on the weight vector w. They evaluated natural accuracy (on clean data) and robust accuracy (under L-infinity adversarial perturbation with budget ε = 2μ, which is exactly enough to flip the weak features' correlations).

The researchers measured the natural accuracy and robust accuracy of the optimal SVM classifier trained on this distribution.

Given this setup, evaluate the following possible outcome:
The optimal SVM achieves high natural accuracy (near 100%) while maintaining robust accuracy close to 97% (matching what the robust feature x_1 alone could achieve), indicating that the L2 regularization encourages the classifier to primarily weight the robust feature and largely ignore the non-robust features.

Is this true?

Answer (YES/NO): NO